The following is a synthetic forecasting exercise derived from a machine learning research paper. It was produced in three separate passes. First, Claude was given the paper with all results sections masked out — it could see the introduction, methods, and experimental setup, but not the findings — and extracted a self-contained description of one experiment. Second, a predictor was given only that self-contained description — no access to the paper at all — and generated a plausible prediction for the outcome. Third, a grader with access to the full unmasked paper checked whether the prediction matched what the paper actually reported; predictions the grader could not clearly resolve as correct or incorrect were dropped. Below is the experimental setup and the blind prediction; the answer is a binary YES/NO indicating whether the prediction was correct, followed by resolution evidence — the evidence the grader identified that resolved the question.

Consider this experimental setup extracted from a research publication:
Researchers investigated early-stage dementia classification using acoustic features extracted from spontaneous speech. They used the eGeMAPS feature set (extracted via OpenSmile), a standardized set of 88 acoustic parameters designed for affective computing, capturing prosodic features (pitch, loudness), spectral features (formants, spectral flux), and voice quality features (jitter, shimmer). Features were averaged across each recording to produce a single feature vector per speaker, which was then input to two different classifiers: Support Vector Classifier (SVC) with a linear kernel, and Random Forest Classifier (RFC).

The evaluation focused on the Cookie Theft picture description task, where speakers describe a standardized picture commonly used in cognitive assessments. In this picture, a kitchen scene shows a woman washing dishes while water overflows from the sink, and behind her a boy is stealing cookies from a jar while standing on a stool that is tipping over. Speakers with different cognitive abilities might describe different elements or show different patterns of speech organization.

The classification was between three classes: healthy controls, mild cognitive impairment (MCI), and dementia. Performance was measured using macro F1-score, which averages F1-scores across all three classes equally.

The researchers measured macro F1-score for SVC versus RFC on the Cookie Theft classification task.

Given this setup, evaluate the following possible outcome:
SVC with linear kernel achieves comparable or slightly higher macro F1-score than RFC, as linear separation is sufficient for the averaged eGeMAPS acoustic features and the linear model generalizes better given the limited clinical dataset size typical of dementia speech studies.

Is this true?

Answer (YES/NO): YES